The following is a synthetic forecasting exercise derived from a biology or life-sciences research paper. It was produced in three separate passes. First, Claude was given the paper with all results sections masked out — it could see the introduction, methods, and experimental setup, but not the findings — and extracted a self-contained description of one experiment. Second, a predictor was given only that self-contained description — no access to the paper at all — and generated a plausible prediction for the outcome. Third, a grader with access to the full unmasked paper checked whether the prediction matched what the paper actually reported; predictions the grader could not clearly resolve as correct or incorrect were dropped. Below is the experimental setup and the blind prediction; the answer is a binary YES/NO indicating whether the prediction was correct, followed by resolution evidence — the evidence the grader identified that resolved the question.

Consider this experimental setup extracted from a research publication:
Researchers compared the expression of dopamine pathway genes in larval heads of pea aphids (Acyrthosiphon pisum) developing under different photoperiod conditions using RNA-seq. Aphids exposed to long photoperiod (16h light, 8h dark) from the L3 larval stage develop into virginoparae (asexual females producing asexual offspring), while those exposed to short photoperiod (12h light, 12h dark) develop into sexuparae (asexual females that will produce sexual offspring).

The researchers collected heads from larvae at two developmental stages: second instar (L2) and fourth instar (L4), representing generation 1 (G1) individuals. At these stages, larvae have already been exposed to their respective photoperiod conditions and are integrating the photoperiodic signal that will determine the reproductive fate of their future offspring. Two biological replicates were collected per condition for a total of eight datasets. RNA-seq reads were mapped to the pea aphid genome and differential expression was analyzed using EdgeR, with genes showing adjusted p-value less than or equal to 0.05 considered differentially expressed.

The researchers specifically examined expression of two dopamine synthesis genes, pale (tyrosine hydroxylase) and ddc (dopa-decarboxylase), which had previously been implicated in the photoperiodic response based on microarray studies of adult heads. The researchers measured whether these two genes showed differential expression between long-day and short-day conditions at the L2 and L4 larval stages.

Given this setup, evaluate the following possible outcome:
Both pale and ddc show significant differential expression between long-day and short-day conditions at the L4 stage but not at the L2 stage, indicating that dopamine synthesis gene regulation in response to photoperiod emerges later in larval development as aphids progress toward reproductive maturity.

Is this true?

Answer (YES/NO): NO